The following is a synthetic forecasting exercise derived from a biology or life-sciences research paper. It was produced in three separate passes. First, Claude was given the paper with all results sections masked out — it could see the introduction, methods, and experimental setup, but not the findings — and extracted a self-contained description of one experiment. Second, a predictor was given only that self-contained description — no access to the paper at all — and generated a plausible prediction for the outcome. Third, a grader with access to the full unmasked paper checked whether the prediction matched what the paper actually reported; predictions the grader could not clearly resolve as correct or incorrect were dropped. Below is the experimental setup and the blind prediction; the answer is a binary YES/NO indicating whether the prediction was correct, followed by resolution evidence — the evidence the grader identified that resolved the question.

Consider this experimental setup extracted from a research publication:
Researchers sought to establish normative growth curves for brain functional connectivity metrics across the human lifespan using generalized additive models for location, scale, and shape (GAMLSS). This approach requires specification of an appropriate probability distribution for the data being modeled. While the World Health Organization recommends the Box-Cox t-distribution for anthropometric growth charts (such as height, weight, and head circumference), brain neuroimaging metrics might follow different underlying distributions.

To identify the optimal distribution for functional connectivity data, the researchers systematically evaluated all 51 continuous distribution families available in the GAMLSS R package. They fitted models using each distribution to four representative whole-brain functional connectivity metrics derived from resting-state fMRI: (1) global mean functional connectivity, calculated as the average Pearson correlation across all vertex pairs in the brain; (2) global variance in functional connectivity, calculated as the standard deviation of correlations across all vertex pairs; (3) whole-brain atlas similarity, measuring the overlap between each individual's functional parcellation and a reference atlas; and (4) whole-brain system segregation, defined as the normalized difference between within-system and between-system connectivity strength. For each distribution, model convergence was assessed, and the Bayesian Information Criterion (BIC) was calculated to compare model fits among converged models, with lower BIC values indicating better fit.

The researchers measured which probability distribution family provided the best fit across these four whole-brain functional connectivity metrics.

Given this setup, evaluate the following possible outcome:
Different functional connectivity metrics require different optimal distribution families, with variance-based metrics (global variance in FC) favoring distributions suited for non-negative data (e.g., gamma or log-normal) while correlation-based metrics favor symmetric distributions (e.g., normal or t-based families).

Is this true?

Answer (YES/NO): NO